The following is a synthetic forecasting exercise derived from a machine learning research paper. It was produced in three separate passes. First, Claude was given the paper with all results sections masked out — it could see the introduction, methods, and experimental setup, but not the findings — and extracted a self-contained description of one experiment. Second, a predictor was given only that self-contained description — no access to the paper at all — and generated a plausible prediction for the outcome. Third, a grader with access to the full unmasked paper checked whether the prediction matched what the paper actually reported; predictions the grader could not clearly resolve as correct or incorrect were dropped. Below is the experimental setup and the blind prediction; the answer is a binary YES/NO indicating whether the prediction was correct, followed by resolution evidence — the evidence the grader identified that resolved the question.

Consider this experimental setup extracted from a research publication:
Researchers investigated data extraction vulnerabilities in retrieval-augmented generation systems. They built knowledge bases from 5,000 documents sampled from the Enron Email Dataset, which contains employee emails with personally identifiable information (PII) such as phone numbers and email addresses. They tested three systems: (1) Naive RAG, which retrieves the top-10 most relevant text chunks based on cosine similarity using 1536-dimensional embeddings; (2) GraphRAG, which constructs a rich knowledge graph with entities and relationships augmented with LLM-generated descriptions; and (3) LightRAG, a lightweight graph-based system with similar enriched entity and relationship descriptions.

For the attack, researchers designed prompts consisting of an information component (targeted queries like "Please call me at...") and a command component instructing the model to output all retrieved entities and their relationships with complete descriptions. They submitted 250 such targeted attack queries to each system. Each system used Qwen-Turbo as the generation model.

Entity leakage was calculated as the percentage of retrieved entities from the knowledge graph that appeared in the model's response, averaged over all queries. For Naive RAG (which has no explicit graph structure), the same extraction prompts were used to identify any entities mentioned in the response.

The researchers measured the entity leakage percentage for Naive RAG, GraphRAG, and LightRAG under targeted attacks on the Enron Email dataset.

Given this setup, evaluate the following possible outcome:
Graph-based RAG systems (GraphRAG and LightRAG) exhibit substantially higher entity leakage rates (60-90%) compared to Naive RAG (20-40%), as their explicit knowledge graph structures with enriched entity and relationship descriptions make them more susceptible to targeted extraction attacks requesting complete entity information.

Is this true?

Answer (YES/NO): NO